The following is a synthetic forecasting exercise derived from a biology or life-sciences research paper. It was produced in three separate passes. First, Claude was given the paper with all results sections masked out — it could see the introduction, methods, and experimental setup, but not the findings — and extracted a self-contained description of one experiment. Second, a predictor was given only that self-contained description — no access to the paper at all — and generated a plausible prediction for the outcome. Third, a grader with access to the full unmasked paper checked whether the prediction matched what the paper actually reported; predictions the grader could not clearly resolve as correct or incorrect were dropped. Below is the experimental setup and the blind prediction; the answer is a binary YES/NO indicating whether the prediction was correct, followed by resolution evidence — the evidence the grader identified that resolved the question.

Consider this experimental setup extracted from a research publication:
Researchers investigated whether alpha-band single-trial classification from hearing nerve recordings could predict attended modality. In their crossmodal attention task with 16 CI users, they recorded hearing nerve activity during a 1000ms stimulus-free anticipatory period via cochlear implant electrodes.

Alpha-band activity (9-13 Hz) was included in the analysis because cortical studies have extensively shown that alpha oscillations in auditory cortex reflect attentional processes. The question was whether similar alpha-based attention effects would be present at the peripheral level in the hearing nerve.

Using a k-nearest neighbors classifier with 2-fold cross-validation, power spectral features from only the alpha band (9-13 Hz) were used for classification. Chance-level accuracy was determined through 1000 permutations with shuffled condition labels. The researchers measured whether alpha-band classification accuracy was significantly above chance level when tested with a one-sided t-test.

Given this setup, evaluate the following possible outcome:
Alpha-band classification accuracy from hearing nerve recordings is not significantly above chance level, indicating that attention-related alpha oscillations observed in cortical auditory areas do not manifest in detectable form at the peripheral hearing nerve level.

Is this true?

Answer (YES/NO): NO